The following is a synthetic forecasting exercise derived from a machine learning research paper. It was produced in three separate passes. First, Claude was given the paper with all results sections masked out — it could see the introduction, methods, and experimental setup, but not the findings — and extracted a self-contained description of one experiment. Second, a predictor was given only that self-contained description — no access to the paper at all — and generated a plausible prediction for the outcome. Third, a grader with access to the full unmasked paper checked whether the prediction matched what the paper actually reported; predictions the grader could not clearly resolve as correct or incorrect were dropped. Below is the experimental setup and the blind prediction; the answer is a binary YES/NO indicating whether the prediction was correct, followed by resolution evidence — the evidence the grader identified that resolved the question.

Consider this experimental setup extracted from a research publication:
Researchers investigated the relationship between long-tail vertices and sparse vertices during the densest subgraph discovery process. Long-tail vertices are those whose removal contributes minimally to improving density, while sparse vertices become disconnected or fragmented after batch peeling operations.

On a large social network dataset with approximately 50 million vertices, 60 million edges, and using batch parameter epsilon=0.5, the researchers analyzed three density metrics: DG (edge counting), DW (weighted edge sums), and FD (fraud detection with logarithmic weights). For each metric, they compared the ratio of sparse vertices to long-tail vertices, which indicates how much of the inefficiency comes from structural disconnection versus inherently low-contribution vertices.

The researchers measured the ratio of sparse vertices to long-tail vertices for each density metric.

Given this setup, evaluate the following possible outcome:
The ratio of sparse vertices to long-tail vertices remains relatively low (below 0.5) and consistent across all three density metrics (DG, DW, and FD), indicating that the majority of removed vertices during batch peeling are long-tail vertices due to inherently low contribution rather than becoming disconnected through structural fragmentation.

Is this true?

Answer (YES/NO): NO